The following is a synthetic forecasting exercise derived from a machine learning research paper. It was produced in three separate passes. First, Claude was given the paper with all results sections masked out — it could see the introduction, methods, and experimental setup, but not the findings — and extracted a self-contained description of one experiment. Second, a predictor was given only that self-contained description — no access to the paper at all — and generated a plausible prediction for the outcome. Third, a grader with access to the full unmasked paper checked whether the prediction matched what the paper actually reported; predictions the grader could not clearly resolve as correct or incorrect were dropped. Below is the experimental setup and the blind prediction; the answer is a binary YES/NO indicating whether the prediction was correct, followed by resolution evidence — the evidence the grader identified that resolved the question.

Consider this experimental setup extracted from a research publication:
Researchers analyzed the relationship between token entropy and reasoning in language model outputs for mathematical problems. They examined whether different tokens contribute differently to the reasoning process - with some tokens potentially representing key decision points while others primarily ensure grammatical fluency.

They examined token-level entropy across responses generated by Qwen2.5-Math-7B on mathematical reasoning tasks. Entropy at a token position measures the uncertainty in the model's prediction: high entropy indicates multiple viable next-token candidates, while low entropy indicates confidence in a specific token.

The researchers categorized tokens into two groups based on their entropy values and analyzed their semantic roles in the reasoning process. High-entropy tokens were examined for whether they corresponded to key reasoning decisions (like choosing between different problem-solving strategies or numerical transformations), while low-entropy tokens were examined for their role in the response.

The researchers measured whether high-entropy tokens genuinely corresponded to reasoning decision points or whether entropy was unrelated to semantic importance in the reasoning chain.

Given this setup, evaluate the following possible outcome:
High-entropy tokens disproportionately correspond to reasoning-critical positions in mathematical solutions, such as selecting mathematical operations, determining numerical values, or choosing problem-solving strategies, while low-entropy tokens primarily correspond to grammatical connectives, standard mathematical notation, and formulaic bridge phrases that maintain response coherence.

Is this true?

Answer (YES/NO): YES